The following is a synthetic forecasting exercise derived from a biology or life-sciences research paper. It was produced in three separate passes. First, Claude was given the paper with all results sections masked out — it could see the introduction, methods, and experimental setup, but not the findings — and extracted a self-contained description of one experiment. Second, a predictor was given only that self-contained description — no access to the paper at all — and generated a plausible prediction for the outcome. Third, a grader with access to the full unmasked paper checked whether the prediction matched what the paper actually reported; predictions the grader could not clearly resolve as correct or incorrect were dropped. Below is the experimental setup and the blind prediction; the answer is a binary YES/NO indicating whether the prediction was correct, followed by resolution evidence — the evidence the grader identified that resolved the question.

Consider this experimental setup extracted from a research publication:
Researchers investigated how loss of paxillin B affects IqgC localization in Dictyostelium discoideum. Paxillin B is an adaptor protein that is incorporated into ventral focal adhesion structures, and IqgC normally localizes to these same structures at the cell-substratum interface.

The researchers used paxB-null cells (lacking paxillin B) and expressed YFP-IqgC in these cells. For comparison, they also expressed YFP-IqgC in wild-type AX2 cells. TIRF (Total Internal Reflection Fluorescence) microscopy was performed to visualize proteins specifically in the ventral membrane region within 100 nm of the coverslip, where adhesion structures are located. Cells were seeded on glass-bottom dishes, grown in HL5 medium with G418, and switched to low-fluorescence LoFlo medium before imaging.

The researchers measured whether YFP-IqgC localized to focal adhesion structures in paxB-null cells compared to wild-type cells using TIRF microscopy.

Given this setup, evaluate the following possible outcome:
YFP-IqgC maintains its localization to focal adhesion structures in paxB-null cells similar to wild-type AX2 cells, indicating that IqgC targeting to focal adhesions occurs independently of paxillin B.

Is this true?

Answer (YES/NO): NO